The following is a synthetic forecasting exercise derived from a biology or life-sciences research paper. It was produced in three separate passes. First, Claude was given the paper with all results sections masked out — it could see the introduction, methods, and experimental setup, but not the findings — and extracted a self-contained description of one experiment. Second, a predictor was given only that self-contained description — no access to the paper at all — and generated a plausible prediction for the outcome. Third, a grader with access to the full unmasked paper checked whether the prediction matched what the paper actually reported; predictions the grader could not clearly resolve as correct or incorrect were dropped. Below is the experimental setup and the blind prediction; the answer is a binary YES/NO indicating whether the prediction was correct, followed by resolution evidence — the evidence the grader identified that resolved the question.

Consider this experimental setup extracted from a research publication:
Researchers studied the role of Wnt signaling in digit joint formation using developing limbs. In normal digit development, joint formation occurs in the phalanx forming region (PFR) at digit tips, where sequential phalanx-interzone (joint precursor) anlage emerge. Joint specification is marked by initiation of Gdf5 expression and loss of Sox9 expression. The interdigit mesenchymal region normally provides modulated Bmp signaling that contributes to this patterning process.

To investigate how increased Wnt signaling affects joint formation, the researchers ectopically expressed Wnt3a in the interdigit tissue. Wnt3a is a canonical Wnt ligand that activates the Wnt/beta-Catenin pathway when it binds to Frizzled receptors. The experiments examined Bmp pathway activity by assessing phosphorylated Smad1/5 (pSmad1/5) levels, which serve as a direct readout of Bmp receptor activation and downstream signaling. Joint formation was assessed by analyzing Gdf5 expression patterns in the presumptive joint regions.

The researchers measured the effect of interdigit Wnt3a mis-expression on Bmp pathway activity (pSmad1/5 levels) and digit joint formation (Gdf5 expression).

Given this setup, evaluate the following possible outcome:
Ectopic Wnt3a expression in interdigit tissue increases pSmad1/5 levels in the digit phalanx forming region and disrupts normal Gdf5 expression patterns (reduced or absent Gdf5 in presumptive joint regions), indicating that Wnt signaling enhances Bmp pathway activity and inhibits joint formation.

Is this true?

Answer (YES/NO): YES